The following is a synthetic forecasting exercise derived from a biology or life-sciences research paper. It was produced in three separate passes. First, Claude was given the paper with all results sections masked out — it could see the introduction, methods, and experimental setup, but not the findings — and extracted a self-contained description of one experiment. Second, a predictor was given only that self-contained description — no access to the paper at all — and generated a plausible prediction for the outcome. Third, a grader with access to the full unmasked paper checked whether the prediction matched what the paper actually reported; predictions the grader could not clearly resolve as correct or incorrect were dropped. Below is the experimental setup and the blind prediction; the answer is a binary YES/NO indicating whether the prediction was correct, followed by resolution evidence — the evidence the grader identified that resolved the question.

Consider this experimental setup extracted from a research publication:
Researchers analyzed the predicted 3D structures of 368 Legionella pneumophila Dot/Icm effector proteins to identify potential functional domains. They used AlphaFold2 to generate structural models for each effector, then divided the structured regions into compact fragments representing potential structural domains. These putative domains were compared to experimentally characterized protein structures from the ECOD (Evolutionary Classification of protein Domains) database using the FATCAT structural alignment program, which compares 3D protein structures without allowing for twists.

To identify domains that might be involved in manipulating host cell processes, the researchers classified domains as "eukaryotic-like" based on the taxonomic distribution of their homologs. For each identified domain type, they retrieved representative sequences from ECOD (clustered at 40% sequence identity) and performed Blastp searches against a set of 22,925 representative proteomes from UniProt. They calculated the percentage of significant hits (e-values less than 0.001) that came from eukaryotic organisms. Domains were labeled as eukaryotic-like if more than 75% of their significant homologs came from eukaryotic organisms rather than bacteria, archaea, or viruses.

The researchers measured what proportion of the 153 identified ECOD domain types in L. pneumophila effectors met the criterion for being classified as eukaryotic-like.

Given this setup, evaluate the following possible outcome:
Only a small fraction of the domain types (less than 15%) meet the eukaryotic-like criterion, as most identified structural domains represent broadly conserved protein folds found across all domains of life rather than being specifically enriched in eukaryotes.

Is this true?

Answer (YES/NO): NO